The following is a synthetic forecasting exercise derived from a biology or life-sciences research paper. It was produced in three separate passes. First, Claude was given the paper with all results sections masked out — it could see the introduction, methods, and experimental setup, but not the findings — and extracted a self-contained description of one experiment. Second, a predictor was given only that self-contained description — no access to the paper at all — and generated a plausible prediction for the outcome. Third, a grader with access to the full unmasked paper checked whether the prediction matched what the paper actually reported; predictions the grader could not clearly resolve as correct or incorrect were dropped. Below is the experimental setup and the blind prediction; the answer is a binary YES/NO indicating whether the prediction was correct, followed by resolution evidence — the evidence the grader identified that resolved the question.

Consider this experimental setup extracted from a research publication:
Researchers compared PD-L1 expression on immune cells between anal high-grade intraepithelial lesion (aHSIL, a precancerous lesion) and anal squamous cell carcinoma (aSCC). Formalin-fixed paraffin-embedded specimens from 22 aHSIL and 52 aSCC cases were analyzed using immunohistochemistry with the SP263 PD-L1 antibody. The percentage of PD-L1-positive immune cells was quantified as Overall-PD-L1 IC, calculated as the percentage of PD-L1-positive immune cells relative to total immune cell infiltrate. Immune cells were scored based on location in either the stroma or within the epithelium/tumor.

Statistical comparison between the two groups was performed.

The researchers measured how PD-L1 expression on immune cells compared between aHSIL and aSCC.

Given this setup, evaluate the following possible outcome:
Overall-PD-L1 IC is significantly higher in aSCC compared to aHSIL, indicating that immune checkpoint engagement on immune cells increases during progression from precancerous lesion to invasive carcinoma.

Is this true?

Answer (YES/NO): YES